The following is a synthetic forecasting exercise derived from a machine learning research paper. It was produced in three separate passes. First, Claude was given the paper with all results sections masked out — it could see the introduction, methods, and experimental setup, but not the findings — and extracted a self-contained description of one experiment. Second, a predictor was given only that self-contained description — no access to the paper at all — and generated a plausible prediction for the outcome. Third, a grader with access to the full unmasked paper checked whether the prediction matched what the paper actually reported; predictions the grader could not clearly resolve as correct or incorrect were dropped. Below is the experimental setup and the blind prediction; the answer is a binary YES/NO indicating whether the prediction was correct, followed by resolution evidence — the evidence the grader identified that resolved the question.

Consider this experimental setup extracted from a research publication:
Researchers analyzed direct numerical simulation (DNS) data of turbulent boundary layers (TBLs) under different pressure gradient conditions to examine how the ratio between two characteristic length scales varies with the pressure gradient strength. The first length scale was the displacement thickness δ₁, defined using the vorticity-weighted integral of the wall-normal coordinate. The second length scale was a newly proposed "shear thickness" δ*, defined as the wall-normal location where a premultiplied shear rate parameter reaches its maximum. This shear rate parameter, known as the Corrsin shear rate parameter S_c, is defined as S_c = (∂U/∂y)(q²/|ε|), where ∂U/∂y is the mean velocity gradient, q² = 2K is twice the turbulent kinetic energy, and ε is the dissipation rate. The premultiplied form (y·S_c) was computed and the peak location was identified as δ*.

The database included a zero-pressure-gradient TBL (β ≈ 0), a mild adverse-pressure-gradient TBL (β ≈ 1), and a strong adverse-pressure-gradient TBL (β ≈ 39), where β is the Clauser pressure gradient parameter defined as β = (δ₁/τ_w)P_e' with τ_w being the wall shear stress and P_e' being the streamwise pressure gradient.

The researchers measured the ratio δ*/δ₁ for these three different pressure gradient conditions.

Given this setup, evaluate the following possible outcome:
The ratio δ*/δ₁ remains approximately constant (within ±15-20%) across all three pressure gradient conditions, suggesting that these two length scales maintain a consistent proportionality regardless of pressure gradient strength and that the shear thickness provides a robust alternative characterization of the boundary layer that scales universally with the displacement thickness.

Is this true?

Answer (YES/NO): NO